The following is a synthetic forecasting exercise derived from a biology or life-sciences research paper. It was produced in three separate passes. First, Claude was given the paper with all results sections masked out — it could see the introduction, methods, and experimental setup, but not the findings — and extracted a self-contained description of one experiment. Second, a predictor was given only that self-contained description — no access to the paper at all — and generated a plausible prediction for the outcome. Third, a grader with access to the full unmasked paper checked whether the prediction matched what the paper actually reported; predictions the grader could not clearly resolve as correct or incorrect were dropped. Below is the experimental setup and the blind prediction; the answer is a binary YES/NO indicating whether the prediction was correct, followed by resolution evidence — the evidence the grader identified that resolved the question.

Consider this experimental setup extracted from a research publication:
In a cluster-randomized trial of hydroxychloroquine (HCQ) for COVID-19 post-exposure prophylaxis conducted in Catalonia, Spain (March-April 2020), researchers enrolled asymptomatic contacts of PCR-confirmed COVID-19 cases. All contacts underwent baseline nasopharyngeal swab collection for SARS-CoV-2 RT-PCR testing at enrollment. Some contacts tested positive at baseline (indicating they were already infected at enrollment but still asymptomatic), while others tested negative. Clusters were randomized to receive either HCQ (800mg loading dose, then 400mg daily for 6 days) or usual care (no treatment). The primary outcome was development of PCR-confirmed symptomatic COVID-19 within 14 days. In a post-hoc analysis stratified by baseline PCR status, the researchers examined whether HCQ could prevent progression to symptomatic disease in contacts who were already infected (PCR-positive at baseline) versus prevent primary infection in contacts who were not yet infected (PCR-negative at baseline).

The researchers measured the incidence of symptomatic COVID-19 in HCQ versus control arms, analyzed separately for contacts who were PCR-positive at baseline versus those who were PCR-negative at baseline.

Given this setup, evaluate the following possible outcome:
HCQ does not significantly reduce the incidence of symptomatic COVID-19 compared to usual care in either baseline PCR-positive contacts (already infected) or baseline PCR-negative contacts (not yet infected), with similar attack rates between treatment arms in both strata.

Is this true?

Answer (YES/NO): YES